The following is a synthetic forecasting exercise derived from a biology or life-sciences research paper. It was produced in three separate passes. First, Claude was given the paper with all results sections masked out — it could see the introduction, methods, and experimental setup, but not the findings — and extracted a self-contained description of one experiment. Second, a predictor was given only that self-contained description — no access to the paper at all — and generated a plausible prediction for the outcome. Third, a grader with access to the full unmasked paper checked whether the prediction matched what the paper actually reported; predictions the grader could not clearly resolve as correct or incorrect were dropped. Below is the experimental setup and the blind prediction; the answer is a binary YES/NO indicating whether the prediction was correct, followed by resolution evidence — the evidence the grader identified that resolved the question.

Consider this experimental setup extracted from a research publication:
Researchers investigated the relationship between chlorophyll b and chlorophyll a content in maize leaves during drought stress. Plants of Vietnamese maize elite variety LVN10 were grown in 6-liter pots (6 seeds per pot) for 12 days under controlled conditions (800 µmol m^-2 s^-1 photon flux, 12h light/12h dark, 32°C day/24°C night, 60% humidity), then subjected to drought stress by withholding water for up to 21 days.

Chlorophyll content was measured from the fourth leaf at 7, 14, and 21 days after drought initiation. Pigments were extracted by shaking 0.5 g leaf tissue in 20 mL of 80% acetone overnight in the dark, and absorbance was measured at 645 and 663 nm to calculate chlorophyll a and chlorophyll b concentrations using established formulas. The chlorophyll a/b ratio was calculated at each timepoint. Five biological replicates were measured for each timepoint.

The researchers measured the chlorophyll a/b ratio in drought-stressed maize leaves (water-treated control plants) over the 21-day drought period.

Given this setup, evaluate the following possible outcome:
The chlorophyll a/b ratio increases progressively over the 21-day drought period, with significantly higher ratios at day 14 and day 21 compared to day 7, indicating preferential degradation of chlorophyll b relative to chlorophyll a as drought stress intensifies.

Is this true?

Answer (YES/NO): NO